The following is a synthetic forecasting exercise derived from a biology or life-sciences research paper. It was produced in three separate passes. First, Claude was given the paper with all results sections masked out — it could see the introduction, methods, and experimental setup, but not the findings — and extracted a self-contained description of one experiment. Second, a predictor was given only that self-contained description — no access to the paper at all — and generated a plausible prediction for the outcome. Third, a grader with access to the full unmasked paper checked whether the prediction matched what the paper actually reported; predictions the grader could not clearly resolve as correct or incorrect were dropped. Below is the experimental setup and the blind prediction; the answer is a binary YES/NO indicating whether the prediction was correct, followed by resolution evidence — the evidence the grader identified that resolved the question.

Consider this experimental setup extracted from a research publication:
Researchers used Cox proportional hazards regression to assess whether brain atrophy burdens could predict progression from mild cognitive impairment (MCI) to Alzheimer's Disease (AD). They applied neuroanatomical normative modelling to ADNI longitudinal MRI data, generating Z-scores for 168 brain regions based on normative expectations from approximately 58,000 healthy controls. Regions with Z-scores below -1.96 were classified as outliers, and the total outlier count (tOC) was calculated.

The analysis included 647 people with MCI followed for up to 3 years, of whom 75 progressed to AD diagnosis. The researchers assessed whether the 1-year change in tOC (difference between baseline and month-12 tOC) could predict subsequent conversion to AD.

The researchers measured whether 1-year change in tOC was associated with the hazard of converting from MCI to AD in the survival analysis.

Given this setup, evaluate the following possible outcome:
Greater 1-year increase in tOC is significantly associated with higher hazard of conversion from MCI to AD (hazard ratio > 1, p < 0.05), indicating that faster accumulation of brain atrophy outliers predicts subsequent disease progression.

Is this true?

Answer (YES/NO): YES